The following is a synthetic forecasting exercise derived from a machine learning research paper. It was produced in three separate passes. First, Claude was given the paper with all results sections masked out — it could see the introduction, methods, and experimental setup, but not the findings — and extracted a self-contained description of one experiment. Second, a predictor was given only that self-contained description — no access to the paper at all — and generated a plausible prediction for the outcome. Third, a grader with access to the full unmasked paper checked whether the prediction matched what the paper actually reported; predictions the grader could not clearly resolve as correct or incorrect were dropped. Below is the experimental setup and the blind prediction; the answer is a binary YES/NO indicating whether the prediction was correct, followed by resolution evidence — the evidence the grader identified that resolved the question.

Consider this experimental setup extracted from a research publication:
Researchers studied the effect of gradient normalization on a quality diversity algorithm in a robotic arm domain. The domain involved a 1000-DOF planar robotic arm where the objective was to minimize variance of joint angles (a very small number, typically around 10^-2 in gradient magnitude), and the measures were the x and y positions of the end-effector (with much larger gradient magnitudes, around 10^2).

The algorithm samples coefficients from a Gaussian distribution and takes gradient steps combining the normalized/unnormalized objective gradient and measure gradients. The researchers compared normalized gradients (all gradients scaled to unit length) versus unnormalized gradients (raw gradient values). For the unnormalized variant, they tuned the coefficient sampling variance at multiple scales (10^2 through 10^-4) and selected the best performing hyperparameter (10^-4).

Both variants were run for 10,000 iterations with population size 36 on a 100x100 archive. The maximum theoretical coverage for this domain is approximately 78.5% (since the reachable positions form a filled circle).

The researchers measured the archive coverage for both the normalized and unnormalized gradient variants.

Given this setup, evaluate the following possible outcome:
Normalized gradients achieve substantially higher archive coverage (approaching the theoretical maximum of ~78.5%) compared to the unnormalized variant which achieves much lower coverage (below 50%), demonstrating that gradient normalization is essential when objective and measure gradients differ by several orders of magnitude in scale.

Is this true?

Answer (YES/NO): NO